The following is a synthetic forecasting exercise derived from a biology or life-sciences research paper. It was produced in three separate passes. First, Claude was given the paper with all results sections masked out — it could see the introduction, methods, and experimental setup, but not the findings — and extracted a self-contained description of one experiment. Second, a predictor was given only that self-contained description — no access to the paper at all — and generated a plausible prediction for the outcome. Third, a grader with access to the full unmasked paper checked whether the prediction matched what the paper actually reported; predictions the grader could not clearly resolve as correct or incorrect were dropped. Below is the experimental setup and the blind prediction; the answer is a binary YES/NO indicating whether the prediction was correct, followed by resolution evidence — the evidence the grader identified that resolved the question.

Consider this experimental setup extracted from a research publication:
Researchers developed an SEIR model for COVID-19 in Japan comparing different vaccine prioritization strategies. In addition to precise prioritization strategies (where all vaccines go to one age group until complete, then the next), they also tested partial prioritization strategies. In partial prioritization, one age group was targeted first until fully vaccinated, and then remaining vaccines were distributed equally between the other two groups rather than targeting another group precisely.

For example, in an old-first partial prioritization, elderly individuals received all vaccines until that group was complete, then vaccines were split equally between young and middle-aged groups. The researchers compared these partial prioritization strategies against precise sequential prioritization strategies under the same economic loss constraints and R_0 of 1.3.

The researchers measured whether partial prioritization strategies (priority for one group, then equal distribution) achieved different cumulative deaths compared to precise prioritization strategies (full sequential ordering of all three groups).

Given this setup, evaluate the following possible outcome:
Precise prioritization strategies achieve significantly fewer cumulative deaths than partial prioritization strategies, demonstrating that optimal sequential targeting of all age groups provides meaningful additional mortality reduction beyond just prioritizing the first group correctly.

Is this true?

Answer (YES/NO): NO